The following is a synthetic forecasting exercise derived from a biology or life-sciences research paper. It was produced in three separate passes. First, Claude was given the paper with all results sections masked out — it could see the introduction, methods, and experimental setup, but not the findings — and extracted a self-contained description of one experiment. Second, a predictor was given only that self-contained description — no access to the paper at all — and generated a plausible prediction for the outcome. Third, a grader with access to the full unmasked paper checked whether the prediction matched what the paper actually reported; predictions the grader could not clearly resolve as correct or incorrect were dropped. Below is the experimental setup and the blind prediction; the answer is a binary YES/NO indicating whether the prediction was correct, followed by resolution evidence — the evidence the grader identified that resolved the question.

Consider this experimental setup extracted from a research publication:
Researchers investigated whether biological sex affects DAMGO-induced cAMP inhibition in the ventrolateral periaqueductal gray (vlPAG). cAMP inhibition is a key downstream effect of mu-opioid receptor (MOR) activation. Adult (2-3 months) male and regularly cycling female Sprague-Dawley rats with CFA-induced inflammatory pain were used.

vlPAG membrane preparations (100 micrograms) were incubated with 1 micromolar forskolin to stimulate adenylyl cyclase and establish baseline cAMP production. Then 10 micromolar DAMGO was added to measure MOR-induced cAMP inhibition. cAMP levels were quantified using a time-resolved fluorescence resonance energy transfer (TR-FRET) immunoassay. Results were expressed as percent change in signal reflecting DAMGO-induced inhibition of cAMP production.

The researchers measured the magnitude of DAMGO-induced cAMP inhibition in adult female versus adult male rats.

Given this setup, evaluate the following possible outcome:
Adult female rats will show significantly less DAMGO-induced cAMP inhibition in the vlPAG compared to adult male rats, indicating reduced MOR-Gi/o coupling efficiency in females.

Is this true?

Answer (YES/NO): YES